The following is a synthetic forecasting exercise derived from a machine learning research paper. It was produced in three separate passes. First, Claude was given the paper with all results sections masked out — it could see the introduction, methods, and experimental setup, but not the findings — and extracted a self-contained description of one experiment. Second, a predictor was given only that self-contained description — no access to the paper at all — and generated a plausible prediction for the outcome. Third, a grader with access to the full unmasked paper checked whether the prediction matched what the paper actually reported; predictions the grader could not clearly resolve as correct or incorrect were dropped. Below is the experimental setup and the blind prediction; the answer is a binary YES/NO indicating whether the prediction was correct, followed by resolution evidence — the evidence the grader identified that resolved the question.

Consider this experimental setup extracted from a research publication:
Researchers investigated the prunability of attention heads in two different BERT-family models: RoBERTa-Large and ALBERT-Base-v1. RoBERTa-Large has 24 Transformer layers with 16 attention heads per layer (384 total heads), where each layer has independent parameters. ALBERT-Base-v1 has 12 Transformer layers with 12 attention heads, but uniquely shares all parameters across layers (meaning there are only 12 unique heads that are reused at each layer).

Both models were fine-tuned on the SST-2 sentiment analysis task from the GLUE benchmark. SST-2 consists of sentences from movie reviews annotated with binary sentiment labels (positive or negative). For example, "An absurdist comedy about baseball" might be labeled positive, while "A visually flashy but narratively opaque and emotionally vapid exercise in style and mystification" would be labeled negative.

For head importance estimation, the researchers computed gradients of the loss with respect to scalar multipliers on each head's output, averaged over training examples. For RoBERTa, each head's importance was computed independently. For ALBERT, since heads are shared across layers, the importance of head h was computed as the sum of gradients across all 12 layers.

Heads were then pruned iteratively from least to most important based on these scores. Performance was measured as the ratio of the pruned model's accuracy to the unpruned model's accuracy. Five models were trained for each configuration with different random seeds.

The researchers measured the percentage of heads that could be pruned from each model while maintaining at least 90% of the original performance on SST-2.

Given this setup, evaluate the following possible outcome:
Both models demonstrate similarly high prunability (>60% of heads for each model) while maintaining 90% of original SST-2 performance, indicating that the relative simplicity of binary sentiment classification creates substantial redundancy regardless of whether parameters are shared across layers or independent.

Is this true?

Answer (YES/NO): NO